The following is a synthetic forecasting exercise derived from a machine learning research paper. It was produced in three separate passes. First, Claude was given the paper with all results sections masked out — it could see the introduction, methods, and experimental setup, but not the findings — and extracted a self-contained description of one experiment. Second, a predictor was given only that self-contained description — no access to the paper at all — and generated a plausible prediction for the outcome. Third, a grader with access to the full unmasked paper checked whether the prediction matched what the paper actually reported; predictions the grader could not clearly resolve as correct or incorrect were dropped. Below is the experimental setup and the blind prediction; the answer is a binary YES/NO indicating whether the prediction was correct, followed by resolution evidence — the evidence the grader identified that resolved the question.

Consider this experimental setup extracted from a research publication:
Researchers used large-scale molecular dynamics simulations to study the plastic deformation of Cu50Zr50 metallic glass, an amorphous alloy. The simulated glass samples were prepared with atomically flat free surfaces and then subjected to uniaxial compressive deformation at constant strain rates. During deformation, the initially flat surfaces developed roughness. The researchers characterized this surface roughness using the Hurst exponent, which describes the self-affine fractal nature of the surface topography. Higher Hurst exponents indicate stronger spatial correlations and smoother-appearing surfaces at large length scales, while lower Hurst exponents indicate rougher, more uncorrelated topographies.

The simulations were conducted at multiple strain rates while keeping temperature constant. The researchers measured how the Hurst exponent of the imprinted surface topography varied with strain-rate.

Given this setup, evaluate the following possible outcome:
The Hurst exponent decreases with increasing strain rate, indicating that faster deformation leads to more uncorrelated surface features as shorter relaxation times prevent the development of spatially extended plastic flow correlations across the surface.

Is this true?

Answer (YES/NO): YES